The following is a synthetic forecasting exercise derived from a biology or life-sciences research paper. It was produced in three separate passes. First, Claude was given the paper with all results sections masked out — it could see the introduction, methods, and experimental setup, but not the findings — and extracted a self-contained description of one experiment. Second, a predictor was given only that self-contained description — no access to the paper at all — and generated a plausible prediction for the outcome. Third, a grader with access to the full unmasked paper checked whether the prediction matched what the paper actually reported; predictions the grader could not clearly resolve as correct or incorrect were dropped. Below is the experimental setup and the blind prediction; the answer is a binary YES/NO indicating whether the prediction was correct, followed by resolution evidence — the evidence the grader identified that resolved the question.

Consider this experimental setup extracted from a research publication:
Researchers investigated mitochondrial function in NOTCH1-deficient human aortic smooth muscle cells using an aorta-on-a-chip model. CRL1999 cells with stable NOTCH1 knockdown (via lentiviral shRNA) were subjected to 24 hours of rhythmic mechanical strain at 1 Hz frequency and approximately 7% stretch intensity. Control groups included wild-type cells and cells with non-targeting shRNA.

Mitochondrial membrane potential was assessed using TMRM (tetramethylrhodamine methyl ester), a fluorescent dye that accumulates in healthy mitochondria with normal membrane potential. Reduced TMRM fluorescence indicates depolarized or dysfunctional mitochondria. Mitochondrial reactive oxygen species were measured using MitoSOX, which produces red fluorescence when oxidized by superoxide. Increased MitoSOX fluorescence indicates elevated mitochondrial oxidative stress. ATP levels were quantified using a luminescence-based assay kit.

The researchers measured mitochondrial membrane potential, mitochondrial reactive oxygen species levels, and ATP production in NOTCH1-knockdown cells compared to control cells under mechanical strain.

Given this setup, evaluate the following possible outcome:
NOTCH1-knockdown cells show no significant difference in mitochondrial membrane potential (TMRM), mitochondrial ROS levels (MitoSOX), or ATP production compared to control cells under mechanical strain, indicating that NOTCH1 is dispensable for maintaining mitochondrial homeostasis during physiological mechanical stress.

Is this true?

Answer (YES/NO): NO